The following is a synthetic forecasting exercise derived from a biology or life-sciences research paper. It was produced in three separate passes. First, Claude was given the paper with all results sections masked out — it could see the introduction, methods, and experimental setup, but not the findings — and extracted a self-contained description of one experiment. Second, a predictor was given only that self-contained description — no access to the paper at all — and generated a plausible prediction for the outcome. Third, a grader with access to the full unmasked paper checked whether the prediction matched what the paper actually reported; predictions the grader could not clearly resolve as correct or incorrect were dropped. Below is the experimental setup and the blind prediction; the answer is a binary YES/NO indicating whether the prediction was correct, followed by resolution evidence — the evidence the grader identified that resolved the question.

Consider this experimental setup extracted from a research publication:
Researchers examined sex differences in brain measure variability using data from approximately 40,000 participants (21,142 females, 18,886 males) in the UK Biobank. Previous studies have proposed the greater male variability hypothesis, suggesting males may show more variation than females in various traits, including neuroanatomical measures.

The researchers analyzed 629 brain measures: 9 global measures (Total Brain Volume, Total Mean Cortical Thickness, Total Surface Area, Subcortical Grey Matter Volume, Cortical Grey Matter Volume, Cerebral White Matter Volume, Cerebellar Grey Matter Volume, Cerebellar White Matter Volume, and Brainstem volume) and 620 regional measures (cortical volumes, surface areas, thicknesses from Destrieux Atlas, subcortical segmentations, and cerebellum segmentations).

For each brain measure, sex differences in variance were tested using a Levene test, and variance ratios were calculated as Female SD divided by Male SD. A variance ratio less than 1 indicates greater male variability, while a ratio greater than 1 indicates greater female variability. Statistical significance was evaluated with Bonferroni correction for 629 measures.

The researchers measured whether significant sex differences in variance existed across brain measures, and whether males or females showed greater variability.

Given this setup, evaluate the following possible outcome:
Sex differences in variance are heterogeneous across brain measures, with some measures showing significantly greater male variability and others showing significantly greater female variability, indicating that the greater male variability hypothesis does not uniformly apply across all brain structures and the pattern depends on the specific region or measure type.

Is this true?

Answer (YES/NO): YES